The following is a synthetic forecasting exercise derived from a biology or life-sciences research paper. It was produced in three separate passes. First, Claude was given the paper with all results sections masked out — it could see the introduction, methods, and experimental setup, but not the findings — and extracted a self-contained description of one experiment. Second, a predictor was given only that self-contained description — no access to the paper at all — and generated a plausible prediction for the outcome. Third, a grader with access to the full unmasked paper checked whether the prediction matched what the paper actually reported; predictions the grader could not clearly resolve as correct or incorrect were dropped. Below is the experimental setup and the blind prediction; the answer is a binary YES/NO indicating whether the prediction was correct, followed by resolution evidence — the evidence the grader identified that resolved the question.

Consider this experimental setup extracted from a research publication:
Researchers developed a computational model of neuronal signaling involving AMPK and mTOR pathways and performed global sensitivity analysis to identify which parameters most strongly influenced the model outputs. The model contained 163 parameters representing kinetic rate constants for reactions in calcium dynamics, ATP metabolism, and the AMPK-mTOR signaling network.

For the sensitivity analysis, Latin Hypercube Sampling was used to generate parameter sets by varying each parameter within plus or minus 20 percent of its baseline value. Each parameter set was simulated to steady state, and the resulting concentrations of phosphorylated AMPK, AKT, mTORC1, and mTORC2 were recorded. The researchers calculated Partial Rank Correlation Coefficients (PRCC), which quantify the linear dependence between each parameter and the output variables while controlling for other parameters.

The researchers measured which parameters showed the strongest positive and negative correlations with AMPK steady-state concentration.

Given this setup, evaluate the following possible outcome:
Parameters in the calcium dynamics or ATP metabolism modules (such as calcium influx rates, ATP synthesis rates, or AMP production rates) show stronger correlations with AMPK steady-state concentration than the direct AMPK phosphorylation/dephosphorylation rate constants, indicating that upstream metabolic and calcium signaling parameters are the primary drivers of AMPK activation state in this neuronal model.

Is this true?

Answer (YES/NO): NO